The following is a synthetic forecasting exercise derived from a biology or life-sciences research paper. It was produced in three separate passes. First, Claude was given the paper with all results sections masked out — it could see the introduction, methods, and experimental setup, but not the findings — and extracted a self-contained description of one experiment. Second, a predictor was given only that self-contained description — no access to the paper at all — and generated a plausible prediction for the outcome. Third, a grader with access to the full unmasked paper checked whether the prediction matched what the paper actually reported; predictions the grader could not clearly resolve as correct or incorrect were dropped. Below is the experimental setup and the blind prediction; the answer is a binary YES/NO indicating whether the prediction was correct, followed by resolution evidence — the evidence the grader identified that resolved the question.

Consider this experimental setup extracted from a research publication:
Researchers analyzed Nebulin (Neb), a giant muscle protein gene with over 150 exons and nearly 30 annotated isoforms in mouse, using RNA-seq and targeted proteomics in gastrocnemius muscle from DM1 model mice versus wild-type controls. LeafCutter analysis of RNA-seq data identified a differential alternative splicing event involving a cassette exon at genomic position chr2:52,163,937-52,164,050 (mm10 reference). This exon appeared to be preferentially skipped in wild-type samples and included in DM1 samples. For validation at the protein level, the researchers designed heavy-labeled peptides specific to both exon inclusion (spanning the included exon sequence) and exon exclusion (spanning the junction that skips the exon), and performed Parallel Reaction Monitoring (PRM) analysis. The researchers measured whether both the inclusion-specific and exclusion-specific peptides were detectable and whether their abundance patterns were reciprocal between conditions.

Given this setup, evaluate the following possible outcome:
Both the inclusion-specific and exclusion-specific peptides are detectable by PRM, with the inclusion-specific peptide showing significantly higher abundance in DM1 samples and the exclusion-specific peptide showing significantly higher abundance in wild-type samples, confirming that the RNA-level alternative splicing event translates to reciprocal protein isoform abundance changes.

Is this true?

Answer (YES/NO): YES